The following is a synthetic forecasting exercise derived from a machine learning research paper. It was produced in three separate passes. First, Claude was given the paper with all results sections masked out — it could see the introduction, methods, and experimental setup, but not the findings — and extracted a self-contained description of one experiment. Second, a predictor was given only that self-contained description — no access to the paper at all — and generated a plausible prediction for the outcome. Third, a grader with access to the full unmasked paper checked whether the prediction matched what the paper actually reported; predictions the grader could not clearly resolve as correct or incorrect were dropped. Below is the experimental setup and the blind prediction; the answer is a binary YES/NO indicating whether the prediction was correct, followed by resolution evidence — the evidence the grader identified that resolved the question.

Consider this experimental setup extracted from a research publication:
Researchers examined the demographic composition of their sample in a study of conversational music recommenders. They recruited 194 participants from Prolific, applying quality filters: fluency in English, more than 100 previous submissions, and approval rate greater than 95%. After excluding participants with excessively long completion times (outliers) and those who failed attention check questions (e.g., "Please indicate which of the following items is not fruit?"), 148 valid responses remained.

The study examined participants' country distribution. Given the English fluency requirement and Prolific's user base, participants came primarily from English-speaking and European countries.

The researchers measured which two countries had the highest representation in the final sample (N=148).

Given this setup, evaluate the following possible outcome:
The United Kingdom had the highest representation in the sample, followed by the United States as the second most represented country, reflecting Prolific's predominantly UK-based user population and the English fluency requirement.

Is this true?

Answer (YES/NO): NO